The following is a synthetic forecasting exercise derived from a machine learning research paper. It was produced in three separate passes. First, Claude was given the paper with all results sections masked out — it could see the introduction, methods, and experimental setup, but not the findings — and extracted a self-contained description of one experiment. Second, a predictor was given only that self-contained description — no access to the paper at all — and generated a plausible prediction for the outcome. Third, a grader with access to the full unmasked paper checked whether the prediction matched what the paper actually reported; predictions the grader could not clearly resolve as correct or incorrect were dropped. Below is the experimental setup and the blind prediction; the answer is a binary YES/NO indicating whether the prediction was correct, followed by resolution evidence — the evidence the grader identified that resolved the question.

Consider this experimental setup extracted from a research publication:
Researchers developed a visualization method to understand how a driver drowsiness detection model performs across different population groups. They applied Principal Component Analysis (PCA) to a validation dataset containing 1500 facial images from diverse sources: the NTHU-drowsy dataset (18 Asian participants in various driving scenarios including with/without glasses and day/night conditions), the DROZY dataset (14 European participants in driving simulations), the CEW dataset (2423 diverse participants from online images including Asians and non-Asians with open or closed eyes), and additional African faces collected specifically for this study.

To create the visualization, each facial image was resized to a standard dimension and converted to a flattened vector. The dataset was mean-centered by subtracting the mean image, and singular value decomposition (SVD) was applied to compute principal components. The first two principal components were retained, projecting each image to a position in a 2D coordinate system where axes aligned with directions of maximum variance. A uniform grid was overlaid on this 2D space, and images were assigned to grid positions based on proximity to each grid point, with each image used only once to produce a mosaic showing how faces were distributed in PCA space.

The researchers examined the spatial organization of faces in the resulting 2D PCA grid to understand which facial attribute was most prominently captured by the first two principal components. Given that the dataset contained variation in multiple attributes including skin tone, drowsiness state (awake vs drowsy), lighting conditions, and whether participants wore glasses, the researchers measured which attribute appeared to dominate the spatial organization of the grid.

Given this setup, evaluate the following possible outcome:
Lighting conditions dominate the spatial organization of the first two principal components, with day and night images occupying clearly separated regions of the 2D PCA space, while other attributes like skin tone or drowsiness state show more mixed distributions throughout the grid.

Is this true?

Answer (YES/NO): NO